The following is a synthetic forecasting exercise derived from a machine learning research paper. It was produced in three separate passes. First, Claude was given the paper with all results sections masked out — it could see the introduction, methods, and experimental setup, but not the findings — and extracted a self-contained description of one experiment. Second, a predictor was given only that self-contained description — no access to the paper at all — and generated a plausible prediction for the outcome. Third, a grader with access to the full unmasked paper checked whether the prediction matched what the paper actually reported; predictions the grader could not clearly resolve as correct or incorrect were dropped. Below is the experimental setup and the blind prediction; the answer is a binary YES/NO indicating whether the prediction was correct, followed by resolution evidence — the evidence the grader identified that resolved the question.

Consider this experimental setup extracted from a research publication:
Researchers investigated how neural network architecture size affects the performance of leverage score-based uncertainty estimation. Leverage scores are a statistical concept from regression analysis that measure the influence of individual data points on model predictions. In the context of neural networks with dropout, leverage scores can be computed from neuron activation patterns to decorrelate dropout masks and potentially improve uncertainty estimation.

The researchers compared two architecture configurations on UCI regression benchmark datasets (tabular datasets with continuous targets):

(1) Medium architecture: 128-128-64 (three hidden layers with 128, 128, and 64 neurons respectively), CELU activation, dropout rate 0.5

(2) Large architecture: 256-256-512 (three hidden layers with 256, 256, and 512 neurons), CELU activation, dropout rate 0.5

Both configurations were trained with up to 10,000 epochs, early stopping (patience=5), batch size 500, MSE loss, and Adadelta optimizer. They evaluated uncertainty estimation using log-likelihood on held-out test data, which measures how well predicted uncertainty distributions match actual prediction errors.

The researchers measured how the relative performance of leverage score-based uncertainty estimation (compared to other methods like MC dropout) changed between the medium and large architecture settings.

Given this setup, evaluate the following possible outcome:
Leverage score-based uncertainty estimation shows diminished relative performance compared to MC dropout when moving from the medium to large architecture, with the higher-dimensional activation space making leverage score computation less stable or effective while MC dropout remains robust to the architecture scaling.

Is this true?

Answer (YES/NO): NO